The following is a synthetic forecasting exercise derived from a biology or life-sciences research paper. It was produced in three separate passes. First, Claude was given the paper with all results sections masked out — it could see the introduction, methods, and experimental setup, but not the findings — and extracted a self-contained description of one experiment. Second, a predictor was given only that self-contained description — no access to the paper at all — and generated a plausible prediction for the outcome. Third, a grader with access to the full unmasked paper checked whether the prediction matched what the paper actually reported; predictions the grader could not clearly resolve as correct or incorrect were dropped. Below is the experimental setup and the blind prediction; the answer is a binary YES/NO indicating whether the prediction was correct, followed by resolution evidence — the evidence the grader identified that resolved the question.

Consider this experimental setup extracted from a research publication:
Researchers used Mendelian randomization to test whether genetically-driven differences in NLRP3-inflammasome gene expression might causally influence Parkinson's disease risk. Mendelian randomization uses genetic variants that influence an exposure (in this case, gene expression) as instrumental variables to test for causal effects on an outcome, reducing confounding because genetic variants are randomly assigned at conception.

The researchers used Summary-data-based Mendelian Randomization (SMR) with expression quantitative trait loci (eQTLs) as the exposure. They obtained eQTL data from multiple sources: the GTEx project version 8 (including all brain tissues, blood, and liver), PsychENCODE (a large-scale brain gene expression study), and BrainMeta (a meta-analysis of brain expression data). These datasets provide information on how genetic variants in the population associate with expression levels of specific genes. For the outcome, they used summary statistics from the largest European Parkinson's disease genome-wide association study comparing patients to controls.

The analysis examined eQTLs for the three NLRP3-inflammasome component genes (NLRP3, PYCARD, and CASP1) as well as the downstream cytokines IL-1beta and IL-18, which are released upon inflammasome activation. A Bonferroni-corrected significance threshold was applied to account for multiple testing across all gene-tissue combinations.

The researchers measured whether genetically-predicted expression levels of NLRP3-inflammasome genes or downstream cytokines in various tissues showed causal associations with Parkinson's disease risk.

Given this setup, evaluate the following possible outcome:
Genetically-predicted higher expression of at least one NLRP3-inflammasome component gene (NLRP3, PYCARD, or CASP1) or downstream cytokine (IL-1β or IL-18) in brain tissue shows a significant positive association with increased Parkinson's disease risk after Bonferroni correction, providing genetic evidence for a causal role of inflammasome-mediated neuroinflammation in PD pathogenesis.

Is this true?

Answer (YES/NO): NO